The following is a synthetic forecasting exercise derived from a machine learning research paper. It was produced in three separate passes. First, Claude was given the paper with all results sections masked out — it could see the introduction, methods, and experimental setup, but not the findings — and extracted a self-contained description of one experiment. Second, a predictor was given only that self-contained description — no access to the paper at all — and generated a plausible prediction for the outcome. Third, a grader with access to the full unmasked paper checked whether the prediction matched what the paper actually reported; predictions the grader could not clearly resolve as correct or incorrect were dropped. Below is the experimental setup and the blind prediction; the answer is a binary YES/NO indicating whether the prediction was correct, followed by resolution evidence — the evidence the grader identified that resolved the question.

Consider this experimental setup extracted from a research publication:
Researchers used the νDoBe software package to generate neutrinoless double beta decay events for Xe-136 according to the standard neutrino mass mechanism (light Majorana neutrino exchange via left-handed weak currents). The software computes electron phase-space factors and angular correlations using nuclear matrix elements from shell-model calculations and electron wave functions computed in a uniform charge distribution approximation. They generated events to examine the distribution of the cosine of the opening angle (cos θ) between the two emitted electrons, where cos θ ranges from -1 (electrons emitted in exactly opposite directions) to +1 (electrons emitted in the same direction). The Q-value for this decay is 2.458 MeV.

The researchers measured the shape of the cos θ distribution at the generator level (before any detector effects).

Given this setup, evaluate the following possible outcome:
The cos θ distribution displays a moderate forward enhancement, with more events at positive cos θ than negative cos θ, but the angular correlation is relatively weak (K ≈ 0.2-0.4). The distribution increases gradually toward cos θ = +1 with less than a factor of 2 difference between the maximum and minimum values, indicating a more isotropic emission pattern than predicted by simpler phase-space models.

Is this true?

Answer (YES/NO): NO